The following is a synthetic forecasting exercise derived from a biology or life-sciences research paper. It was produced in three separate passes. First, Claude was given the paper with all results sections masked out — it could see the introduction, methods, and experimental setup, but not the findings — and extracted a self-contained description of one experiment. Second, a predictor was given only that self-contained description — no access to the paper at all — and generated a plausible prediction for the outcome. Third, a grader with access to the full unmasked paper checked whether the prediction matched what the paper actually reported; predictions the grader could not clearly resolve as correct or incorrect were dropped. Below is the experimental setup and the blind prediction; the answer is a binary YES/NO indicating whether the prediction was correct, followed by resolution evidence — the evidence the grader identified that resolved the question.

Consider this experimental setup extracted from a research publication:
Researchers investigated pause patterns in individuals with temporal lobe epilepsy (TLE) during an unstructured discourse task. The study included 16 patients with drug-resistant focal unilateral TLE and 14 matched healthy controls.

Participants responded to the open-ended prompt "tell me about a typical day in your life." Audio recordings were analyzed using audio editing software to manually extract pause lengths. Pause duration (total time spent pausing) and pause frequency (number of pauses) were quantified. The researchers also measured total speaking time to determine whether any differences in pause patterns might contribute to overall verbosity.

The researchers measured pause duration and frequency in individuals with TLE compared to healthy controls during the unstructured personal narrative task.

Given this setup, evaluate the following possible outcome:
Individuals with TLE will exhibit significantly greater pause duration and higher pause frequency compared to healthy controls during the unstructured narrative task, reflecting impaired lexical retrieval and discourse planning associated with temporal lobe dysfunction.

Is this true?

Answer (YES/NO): NO